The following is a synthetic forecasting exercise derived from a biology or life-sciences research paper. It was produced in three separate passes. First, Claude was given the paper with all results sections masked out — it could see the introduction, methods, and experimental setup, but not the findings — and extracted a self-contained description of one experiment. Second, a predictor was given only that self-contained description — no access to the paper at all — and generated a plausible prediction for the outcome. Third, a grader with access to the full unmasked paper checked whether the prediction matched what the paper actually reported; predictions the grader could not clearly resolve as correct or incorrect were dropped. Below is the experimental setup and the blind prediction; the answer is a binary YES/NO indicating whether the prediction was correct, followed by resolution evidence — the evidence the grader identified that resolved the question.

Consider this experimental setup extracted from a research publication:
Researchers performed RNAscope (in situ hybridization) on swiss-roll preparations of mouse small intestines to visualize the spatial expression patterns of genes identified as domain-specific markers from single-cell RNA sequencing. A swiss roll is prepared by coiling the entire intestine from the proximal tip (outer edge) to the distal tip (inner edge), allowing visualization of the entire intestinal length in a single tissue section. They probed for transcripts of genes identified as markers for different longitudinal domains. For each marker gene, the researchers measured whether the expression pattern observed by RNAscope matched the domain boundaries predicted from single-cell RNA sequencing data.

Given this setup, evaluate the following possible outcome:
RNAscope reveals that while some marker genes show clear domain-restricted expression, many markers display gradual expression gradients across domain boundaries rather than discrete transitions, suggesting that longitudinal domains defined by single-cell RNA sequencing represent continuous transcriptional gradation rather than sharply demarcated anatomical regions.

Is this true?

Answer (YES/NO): NO